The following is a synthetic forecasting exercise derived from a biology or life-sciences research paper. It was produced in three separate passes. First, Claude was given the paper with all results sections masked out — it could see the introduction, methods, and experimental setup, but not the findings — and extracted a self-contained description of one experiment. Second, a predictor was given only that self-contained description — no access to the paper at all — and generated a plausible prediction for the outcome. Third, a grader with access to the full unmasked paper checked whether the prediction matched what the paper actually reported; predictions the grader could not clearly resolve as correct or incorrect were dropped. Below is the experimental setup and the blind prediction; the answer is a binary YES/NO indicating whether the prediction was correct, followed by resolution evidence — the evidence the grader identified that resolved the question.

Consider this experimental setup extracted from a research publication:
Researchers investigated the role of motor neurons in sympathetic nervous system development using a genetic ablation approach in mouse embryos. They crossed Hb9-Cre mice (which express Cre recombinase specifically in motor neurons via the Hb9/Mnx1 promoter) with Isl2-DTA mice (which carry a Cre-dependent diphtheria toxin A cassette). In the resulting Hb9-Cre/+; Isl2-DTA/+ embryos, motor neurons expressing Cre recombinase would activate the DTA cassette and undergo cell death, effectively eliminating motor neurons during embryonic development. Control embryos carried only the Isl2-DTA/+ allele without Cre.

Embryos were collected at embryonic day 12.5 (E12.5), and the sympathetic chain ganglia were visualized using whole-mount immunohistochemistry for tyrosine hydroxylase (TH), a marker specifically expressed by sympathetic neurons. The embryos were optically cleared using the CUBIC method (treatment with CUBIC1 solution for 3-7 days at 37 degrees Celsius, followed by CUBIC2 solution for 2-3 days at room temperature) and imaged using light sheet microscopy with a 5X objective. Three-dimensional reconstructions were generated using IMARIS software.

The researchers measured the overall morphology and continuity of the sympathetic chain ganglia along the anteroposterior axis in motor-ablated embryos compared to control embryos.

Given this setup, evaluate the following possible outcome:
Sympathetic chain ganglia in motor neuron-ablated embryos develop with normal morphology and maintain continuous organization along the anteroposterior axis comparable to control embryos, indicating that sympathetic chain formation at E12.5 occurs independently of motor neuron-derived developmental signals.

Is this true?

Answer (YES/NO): NO